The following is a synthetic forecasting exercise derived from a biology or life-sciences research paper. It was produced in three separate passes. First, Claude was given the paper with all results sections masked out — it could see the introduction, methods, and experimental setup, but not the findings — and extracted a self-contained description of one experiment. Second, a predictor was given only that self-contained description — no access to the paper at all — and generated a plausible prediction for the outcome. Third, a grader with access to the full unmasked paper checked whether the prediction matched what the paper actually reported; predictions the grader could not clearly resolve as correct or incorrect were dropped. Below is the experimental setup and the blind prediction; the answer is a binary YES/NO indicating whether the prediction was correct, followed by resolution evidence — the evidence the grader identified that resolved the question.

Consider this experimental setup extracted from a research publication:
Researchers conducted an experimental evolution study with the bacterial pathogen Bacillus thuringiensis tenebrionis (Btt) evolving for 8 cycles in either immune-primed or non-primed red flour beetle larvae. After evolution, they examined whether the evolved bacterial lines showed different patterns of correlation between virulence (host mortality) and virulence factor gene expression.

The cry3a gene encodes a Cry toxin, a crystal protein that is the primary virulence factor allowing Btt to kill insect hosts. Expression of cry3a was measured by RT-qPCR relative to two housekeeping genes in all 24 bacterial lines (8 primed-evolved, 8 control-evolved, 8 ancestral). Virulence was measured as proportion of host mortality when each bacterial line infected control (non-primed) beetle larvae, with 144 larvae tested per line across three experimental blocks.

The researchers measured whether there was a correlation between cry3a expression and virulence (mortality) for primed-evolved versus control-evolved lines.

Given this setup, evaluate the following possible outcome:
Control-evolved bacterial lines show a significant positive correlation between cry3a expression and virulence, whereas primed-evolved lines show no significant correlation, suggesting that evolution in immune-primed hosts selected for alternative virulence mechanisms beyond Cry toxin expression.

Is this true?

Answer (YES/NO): NO